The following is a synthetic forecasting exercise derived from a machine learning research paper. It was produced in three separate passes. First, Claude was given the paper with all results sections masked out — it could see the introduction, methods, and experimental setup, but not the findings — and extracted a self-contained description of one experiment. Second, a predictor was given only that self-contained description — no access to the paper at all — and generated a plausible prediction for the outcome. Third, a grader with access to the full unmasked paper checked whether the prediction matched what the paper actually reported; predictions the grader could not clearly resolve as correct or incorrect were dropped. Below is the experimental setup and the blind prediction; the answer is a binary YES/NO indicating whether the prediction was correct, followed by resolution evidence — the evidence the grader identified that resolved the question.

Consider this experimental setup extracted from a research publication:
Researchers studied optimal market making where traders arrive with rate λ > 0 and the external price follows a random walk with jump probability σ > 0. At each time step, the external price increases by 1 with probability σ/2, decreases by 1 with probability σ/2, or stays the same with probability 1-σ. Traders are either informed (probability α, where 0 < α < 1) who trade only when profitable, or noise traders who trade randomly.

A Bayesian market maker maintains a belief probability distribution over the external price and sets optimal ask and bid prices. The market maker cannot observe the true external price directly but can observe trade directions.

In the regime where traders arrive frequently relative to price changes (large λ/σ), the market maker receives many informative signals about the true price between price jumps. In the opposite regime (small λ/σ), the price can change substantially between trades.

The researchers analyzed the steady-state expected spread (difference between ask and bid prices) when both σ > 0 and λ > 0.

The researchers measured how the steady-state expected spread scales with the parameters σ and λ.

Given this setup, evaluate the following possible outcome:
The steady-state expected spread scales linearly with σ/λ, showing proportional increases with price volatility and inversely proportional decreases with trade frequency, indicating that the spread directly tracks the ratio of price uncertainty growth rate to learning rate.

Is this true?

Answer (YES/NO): YES